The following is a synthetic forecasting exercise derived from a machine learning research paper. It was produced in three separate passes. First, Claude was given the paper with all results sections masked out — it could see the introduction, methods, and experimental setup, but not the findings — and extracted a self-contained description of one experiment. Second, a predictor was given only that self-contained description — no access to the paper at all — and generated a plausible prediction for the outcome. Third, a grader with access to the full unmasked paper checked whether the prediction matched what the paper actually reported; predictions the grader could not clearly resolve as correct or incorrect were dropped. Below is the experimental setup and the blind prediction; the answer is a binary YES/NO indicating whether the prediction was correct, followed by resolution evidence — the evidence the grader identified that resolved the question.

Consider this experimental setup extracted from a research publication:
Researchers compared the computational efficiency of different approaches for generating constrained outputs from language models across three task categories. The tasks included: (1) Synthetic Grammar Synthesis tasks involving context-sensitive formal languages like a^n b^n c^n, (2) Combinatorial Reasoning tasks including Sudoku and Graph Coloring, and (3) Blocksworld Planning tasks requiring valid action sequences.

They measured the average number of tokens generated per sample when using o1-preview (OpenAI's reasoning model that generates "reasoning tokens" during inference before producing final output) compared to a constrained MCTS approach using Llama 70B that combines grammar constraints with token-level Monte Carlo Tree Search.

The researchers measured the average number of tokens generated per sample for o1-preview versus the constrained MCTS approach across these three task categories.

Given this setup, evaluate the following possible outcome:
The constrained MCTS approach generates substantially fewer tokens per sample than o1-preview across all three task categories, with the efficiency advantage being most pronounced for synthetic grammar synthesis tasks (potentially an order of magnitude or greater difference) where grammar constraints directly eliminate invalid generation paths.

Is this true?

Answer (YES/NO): NO